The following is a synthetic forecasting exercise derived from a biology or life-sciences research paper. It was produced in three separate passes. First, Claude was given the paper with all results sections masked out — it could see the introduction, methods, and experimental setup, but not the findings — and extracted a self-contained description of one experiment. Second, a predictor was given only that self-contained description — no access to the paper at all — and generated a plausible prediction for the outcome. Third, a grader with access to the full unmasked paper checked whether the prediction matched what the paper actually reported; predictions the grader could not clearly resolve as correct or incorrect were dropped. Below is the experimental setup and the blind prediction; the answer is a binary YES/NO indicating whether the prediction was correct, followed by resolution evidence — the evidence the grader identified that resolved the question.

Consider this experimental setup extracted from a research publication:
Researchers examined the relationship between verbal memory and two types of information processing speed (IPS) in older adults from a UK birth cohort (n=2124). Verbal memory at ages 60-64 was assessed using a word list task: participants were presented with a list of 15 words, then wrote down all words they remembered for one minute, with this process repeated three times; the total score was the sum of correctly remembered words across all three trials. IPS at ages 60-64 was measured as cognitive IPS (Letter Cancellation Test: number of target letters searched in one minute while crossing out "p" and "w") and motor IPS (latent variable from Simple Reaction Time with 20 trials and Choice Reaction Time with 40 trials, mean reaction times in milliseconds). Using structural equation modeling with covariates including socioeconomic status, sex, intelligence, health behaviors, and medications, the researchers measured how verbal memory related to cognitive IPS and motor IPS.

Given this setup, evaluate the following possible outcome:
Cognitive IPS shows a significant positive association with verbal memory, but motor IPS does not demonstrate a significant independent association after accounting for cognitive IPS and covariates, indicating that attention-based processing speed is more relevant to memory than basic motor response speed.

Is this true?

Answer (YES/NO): NO